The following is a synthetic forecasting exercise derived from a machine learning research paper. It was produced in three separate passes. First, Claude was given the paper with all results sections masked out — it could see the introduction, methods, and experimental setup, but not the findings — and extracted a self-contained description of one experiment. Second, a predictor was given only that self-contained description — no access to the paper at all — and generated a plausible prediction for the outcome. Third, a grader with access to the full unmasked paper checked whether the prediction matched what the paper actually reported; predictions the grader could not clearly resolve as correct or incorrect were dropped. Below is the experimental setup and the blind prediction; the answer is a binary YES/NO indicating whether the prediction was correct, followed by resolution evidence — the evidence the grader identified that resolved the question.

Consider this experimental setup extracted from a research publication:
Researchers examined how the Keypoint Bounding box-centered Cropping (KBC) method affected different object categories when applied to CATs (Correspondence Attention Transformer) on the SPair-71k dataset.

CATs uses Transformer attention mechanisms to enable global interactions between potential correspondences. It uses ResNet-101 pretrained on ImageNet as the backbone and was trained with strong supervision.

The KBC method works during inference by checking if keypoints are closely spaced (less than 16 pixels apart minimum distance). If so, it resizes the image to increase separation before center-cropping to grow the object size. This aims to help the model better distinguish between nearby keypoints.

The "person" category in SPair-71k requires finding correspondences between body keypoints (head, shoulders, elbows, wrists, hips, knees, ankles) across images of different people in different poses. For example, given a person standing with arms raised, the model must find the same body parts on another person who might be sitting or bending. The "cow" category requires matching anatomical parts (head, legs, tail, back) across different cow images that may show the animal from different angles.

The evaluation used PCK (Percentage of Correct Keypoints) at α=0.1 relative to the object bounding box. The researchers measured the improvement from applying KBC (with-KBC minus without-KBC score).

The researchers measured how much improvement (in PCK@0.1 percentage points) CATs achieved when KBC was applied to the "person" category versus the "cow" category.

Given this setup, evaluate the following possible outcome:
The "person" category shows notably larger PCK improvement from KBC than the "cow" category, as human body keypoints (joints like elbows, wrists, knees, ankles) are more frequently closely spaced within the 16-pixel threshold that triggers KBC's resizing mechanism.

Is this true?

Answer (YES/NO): YES